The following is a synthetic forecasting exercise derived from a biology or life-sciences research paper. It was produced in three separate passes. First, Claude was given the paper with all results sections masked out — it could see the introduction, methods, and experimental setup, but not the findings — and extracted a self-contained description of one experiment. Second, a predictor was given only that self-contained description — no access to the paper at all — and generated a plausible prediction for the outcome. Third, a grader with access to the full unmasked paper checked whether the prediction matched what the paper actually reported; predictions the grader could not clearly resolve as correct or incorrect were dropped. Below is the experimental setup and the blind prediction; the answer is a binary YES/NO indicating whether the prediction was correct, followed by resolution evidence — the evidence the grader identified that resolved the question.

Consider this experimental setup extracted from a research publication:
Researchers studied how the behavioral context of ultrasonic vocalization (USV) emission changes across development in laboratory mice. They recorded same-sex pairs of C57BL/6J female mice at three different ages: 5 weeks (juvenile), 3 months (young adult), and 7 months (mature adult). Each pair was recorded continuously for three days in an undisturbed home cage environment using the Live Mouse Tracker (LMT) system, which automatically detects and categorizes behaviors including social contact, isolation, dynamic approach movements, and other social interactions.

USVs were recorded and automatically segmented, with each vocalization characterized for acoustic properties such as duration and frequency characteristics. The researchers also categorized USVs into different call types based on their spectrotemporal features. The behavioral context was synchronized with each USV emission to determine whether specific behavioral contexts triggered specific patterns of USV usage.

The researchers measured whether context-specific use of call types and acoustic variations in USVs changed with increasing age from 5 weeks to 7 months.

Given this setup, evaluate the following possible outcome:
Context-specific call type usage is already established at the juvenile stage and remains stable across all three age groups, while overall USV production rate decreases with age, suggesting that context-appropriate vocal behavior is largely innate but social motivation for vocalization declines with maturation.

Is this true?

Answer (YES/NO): NO